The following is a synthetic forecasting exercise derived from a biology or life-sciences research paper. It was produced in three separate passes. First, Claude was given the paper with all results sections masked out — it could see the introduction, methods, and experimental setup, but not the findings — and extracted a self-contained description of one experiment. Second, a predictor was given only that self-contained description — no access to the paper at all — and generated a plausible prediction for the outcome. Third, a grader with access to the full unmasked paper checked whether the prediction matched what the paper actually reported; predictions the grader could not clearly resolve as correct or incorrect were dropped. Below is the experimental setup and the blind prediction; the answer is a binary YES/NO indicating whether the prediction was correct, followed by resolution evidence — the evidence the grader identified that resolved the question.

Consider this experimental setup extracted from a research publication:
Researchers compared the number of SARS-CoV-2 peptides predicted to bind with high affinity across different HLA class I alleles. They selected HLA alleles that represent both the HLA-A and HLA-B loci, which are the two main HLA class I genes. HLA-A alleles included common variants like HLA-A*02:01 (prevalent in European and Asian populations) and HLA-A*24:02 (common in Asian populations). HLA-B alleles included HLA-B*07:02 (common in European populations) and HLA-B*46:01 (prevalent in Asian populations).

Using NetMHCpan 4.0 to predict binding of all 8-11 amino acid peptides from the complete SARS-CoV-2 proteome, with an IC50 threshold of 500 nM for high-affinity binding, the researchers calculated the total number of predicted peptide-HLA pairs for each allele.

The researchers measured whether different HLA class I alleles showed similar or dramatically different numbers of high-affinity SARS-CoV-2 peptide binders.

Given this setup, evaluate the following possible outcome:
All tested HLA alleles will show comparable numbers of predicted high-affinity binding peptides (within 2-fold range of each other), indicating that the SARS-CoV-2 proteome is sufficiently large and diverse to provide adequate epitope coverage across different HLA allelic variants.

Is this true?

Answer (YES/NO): NO